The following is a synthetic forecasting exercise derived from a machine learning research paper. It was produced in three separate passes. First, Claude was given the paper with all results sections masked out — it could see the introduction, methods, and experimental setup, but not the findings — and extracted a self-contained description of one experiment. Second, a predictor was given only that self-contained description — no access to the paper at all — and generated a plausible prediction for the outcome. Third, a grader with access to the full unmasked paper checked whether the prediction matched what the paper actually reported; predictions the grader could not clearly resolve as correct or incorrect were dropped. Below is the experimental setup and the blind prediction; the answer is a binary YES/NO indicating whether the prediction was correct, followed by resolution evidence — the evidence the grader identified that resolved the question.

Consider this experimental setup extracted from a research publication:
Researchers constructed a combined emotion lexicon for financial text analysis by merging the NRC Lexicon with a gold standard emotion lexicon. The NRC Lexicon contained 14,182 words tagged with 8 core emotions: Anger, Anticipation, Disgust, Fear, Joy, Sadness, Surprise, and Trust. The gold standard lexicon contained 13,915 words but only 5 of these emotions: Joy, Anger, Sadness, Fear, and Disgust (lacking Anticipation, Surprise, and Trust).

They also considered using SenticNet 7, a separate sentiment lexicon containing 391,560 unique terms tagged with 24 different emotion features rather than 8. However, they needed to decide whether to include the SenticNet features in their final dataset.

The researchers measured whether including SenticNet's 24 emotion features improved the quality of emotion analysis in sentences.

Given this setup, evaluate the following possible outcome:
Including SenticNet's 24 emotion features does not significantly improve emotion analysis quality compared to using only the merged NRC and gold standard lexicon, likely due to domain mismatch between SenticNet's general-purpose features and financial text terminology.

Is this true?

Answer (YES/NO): NO